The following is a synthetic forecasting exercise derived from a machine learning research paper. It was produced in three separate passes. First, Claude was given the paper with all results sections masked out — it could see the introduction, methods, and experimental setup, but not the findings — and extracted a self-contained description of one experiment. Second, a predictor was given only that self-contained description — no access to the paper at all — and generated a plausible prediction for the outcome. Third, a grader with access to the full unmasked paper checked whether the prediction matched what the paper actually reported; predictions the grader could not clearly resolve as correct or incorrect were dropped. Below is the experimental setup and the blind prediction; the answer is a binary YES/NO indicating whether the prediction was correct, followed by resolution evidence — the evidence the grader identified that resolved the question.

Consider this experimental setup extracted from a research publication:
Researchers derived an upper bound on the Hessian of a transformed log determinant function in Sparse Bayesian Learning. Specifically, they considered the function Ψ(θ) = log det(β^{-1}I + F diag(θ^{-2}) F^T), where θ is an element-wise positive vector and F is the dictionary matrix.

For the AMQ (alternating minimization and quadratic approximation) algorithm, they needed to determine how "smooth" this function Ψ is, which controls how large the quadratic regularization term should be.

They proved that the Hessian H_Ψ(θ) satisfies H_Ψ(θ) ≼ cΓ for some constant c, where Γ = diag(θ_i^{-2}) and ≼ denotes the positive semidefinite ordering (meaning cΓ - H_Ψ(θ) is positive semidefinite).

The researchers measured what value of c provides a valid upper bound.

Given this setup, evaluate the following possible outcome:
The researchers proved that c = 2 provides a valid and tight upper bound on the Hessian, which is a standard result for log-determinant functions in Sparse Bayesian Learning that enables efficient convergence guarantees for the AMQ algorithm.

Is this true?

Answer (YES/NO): NO